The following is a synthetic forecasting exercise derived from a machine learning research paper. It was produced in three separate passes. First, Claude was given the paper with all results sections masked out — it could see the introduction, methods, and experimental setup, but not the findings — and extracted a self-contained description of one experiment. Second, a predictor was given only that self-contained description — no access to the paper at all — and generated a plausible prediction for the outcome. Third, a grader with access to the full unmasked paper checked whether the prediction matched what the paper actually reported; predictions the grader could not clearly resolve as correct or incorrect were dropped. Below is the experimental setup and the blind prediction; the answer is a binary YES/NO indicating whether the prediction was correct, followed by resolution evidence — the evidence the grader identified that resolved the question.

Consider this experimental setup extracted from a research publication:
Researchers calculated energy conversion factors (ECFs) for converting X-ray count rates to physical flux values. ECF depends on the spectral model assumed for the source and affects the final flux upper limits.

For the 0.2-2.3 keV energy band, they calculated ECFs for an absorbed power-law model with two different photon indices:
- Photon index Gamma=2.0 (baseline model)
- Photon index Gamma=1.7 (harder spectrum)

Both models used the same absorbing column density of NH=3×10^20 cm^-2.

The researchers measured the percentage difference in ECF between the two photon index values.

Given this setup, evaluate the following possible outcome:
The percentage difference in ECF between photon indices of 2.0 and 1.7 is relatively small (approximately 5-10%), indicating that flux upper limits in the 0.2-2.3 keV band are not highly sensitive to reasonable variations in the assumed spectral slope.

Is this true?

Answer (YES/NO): NO